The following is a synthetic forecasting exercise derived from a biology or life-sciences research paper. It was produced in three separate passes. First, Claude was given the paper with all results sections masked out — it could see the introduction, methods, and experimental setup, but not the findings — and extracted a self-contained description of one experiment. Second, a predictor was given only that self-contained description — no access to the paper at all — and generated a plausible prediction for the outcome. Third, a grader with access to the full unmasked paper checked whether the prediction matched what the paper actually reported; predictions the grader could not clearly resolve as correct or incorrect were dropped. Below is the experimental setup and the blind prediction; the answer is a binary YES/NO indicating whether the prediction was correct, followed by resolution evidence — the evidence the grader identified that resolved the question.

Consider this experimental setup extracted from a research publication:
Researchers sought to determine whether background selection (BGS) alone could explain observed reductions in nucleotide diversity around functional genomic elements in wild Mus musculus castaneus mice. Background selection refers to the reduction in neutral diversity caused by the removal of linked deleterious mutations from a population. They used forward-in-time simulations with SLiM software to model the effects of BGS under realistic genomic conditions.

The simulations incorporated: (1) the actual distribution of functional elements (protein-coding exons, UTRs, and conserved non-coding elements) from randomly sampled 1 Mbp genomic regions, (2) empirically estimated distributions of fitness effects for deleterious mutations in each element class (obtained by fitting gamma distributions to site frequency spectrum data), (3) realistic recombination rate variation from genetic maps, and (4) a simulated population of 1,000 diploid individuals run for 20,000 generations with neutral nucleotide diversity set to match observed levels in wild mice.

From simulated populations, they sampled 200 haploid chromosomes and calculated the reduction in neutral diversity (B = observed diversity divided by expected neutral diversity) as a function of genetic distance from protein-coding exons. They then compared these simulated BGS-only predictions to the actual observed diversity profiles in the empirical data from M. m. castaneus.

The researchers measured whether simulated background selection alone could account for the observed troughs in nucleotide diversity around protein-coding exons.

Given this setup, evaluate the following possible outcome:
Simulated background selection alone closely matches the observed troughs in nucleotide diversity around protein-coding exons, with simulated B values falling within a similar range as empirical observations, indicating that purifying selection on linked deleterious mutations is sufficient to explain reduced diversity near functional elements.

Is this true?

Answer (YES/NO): NO